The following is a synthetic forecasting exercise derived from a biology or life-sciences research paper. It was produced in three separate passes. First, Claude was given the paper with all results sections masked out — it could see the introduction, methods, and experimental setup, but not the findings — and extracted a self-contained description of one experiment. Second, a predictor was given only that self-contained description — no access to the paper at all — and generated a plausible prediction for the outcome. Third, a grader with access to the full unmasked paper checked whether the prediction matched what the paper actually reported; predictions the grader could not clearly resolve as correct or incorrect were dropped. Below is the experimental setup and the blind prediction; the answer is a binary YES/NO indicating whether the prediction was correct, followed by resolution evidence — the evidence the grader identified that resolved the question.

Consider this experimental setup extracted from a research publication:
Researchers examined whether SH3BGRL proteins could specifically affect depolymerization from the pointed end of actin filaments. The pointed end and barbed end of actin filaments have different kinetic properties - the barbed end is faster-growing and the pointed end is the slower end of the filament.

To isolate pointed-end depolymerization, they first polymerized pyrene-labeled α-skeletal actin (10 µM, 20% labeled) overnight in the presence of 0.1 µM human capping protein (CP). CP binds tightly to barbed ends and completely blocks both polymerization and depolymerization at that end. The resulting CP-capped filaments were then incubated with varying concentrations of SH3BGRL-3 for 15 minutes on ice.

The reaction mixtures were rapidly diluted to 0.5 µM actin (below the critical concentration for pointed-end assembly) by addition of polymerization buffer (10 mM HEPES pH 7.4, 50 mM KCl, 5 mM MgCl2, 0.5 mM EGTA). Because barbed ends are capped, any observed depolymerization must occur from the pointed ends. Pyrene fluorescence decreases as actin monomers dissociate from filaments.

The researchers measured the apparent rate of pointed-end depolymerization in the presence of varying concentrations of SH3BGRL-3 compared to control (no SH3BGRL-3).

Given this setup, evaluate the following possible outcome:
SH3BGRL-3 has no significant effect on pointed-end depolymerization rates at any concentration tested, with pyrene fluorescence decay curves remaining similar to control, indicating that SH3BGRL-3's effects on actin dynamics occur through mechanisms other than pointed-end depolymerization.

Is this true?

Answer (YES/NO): NO